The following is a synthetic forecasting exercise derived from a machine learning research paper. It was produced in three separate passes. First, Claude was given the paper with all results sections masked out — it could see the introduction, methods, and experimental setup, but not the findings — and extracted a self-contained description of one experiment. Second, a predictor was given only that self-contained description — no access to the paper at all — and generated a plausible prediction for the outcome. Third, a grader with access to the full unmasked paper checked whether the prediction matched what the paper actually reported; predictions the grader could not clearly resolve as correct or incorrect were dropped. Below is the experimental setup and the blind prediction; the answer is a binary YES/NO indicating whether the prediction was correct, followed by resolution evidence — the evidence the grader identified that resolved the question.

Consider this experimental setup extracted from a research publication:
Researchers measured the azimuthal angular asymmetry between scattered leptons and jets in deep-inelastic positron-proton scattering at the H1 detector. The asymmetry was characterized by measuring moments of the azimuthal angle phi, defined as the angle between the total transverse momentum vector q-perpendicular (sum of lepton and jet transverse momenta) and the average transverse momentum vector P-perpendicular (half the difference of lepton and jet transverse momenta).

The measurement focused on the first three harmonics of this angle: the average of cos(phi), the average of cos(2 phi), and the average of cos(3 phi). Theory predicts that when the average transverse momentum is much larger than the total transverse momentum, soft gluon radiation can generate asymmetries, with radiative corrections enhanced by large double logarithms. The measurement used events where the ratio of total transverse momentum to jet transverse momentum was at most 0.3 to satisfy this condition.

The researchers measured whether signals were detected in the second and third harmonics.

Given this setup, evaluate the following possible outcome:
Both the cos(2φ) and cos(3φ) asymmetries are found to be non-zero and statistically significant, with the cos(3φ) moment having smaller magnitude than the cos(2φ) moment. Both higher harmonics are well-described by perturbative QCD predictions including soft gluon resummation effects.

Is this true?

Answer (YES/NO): NO